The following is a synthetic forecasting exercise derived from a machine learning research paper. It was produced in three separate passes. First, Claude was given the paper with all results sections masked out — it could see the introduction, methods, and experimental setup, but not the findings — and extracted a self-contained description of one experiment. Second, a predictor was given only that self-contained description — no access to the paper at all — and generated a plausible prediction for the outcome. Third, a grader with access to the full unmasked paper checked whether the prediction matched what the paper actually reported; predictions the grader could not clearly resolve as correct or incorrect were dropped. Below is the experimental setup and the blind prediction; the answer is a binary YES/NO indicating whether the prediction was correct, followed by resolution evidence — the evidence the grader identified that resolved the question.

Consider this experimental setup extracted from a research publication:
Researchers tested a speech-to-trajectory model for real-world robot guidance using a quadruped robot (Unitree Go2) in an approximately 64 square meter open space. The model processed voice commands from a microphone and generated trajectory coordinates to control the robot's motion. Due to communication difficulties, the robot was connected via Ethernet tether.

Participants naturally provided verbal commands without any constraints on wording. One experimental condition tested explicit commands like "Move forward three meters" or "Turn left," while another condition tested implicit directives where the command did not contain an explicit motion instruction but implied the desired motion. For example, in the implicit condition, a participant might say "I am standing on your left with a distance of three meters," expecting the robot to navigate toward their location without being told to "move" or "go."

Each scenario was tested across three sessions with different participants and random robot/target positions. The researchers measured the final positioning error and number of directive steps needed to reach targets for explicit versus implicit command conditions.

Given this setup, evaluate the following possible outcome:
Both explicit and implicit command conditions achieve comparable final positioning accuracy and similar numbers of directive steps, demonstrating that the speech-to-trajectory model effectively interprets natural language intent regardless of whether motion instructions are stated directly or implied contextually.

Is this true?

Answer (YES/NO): NO